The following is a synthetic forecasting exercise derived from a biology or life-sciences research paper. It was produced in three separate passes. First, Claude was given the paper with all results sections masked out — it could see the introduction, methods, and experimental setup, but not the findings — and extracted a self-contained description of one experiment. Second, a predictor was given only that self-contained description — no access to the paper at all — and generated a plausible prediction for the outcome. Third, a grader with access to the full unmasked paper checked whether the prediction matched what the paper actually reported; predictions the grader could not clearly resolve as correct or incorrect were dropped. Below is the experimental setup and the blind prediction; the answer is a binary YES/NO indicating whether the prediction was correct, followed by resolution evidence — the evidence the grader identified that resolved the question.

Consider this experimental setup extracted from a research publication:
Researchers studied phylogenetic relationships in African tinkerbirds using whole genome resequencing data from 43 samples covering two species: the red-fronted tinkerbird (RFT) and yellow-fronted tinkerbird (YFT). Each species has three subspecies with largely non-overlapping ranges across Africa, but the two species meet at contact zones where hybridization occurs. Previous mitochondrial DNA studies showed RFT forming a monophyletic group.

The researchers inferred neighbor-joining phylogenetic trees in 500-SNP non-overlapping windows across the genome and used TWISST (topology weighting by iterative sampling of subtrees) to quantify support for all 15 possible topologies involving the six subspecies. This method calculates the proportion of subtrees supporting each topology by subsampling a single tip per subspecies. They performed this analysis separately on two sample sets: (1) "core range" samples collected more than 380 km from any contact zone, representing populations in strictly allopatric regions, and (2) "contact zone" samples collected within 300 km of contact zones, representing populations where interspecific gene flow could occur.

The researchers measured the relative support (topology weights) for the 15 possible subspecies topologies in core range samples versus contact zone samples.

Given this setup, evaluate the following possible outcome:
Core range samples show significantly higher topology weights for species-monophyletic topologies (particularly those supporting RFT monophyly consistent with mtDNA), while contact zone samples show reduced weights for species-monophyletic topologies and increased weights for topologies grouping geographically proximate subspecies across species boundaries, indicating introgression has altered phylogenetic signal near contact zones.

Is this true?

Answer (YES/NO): YES